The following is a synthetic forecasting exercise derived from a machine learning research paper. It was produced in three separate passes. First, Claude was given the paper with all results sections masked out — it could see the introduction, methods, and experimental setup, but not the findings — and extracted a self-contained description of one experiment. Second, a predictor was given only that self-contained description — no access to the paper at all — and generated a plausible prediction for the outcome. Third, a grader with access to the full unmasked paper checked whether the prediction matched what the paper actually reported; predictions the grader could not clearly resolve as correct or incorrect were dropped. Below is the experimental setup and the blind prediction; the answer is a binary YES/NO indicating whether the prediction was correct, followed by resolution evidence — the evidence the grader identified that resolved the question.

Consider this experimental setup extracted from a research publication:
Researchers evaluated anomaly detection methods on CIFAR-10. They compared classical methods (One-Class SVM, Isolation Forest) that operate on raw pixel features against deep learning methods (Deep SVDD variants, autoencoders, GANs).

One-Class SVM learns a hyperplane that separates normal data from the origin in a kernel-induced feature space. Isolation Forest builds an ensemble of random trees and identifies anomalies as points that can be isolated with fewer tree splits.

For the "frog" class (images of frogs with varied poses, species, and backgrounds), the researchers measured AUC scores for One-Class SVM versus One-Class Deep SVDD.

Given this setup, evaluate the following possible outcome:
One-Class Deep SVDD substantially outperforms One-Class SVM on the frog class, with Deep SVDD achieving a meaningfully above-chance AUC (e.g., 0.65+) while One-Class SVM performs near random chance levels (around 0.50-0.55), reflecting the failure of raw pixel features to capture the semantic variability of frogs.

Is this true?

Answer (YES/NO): NO